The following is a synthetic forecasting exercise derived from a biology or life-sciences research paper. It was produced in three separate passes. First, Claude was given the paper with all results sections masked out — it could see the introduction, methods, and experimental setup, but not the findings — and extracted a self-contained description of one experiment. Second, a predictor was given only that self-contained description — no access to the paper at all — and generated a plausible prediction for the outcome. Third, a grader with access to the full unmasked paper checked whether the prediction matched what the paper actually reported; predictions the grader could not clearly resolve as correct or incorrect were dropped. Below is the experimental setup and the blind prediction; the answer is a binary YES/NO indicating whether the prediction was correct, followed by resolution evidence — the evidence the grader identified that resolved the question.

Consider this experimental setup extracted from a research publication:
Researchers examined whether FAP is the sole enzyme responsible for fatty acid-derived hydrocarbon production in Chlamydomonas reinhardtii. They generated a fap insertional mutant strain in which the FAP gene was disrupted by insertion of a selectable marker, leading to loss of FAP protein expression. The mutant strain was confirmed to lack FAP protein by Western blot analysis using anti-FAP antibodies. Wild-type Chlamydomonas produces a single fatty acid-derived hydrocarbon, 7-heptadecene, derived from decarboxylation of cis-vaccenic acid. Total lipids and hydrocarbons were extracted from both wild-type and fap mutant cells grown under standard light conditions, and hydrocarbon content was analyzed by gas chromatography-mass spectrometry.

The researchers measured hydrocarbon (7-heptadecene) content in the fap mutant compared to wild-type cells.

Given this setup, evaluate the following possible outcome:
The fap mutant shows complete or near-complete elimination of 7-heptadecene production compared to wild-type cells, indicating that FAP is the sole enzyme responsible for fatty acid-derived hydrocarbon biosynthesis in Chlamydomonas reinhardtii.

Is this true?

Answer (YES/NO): YES